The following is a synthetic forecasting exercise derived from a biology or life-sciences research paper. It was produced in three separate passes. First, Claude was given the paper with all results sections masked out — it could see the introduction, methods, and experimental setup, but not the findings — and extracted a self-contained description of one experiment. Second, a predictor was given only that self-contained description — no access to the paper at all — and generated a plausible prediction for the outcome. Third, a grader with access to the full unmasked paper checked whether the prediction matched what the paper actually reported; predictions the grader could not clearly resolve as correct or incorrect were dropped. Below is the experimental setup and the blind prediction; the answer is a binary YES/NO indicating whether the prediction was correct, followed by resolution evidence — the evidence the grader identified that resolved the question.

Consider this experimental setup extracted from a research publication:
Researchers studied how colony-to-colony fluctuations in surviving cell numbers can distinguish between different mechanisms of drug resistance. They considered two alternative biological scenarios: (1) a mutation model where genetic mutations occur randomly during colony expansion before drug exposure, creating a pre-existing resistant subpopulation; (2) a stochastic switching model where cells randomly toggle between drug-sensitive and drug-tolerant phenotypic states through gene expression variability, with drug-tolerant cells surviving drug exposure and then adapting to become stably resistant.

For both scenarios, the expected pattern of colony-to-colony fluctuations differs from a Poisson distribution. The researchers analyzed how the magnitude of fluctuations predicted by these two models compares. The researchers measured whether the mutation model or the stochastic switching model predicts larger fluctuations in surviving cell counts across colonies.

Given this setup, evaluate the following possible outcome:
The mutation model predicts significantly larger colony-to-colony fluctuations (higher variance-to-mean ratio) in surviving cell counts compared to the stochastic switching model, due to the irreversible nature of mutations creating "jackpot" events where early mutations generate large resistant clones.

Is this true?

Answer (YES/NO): YES